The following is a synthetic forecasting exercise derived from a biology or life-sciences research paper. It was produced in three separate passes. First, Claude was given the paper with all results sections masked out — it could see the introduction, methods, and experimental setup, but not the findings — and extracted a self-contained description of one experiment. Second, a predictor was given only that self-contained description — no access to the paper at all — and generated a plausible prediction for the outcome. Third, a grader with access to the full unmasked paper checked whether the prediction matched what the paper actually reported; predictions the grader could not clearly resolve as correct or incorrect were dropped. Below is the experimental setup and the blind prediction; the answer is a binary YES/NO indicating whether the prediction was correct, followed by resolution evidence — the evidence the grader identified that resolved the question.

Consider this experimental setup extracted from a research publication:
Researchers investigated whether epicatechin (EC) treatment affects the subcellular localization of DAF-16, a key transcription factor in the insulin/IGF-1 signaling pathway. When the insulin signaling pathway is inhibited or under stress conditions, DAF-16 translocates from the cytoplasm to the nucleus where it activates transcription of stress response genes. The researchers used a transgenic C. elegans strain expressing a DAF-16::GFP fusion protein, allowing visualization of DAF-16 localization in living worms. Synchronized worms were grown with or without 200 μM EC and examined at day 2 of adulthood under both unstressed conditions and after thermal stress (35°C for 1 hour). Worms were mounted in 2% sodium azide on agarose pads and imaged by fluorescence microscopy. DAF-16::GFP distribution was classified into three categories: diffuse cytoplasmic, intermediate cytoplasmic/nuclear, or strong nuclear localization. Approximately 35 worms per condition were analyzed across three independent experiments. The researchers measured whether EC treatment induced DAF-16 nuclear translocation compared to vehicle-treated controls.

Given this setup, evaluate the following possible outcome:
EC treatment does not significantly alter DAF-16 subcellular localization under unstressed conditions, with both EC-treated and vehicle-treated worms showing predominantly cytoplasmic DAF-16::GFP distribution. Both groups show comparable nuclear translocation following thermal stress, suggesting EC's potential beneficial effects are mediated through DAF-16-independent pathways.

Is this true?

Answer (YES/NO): NO